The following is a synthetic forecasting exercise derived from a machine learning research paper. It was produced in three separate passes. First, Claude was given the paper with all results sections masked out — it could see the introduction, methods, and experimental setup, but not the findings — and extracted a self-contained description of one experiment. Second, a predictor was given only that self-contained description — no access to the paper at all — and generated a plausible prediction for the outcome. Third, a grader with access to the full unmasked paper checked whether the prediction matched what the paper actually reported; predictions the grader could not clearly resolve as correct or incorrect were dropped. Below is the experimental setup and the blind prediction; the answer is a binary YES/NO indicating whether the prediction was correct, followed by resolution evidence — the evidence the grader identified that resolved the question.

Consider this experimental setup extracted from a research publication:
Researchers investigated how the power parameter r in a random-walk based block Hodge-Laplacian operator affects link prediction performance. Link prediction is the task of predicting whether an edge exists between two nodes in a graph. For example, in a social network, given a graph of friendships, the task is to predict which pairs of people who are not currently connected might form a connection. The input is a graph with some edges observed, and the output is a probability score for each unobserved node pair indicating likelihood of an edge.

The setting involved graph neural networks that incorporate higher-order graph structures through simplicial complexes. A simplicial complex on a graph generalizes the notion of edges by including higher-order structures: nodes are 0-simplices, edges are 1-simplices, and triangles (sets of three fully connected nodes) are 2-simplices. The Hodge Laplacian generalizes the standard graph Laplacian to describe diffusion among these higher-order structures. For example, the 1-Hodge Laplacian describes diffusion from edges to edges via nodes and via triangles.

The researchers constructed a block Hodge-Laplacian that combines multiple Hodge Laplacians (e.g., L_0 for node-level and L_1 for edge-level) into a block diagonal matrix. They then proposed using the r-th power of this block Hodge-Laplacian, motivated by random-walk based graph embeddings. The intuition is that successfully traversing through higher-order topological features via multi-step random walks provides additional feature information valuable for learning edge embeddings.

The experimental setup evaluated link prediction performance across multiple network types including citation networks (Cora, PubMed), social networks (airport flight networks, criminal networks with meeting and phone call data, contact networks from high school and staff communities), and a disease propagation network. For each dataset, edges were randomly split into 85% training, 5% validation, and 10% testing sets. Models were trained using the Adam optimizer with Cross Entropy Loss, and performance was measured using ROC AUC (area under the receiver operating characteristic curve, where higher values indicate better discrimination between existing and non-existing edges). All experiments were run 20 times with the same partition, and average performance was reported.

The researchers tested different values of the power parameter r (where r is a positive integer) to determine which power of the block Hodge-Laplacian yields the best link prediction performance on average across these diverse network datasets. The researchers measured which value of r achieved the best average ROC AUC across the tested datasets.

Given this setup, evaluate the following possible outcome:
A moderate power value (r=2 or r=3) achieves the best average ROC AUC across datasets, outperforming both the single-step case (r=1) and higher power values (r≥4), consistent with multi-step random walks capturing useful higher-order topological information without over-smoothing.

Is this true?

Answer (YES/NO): YES